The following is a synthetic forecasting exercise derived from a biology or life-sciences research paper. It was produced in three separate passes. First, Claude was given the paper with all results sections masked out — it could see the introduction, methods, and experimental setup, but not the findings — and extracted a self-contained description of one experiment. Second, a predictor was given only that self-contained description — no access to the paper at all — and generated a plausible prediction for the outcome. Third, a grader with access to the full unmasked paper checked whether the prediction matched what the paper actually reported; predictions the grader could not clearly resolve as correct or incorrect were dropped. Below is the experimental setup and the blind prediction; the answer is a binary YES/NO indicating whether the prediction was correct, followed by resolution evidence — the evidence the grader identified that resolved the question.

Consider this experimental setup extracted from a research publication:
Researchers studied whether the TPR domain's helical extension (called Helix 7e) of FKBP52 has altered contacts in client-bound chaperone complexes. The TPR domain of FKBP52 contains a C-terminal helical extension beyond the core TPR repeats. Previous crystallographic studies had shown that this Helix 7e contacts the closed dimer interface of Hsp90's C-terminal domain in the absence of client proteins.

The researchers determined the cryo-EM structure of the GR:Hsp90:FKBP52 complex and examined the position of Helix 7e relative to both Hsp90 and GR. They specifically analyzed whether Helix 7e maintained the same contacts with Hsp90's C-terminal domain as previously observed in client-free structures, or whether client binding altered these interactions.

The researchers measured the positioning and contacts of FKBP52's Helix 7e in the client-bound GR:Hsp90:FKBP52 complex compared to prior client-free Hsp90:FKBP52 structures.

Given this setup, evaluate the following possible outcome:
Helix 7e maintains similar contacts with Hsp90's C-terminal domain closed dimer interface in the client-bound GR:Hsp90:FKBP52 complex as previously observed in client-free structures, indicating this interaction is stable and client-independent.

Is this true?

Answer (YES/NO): YES